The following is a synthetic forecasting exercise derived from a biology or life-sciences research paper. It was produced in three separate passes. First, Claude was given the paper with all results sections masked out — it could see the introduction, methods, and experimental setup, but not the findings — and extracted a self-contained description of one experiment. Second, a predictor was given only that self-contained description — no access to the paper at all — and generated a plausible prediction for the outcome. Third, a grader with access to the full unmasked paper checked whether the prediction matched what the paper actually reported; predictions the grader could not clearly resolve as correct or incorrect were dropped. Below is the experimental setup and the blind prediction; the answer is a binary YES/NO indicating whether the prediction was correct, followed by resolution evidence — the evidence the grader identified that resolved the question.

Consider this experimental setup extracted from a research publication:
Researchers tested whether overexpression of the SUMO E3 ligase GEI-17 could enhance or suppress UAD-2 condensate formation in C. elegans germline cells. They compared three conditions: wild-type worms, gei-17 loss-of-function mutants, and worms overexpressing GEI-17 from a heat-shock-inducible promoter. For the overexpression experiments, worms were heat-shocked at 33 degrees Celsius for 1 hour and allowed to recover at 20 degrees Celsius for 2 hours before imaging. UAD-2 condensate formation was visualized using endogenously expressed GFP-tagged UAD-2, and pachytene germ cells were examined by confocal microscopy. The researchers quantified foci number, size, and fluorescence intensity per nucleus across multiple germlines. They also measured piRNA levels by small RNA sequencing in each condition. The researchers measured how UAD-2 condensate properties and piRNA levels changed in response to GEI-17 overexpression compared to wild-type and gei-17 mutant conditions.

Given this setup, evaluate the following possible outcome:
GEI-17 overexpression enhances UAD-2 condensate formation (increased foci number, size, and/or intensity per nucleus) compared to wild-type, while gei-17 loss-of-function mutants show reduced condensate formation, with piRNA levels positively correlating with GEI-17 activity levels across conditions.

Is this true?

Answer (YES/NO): NO